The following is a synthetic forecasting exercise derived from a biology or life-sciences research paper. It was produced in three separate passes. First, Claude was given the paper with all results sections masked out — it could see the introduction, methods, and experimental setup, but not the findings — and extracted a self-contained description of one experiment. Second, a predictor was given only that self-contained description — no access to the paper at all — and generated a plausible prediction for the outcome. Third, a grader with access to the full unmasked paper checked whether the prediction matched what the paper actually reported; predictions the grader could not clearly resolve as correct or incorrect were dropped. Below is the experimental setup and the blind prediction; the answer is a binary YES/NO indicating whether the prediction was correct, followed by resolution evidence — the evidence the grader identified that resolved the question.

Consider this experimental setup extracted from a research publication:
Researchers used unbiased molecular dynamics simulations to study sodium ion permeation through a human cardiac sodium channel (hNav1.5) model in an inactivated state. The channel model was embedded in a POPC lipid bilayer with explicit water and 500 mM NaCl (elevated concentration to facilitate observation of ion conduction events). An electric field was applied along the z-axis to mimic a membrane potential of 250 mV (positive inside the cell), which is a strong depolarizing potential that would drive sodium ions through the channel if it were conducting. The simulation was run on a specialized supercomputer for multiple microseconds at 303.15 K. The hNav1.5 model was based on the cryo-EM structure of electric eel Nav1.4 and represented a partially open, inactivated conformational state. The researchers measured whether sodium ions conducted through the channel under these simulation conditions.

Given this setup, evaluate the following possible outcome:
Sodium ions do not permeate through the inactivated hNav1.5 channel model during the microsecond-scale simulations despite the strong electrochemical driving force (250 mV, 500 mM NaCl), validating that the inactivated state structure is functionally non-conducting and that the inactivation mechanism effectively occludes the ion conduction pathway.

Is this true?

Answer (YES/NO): YES